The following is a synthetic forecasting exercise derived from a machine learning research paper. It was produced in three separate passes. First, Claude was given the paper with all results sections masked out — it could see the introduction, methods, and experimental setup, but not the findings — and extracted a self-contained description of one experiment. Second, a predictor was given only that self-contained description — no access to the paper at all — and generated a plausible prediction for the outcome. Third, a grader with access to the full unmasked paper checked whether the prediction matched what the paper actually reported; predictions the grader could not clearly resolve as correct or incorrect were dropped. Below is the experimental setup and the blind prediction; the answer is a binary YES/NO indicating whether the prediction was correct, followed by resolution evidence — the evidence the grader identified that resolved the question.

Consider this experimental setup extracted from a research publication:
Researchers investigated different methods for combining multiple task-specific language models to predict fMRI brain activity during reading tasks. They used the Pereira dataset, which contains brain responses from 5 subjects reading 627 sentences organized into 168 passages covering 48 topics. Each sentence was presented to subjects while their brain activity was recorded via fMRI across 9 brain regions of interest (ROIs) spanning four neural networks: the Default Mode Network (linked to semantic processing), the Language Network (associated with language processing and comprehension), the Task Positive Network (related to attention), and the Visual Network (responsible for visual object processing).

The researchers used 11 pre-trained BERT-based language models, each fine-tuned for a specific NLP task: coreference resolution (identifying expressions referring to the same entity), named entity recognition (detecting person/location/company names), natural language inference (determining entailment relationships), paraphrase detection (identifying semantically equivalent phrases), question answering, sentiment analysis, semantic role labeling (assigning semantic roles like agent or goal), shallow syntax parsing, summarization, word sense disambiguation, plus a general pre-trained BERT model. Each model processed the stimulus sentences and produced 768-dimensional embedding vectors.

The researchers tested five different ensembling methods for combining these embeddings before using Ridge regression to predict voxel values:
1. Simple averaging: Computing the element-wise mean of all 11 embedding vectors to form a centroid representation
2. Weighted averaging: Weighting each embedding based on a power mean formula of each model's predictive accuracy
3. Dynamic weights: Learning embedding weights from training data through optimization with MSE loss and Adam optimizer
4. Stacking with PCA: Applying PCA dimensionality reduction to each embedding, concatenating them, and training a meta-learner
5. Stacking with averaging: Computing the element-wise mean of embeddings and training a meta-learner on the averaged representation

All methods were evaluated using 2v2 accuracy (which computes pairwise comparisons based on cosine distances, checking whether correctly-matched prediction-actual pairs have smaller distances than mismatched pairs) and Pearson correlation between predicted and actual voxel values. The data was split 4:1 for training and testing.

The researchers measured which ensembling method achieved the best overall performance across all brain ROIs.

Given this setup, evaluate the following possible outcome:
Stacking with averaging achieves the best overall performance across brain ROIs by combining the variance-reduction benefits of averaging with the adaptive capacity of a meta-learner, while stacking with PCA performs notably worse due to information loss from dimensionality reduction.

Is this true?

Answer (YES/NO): NO